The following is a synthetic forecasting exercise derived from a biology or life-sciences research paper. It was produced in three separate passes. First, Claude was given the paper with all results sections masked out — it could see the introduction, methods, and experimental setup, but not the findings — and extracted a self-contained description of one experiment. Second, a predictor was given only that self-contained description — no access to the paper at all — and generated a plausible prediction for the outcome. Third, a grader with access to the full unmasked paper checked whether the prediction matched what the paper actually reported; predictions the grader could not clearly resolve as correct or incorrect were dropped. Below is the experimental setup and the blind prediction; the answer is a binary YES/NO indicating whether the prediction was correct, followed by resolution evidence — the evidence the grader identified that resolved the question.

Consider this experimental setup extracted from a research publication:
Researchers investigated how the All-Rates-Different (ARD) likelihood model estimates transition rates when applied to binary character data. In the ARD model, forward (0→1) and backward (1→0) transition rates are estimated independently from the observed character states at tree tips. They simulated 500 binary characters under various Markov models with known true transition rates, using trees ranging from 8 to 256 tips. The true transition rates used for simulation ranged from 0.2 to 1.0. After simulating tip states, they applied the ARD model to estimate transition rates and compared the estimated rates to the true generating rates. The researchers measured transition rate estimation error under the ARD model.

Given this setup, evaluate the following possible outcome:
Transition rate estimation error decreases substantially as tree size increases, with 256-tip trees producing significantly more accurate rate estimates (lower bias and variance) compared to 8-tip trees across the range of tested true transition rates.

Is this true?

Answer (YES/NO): YES